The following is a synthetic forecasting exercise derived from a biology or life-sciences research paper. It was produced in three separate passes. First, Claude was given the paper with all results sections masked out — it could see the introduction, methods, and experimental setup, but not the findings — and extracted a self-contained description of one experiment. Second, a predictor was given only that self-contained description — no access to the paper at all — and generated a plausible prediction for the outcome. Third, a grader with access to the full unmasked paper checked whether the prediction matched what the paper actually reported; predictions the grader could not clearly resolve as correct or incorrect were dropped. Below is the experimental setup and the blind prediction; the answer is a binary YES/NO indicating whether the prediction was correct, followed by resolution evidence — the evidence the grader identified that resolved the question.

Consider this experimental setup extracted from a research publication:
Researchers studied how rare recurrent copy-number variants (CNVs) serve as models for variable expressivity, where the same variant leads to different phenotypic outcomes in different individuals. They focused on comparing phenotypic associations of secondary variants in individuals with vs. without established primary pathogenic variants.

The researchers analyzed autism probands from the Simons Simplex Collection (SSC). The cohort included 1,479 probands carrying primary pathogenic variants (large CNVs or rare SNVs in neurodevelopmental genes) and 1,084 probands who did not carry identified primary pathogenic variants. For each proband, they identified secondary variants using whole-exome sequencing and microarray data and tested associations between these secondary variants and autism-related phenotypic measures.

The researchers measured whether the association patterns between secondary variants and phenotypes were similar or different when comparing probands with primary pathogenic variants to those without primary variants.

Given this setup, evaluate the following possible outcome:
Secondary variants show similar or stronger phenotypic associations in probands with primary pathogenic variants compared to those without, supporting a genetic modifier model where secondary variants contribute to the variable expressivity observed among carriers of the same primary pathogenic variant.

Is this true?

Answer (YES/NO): YES